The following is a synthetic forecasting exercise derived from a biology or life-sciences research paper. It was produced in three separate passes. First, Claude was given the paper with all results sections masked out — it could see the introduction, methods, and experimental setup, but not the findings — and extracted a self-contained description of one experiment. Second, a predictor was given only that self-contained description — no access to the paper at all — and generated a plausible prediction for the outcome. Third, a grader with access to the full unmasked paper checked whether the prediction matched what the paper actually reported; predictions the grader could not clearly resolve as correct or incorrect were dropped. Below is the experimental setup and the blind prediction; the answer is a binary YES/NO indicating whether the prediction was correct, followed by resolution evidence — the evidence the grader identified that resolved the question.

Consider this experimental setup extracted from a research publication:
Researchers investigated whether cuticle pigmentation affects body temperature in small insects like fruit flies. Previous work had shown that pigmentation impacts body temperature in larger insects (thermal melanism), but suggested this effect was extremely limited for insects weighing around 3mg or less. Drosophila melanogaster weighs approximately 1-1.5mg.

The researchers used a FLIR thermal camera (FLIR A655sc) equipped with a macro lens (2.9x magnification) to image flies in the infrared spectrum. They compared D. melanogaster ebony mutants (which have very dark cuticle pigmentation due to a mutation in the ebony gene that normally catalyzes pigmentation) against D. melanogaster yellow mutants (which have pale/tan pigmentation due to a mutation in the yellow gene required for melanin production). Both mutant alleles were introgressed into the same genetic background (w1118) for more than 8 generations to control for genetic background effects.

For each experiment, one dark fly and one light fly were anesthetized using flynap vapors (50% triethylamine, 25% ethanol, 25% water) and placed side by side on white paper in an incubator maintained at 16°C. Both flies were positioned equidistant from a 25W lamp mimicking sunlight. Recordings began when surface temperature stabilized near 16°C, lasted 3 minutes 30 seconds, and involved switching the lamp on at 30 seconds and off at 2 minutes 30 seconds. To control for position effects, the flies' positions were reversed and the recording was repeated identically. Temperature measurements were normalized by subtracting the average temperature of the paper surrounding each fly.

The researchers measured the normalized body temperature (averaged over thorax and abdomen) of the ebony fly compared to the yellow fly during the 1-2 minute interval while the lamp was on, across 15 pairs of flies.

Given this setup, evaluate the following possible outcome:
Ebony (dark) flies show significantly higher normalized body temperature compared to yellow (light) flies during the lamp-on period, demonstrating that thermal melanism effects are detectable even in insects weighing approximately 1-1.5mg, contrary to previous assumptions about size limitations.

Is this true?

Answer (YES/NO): YES